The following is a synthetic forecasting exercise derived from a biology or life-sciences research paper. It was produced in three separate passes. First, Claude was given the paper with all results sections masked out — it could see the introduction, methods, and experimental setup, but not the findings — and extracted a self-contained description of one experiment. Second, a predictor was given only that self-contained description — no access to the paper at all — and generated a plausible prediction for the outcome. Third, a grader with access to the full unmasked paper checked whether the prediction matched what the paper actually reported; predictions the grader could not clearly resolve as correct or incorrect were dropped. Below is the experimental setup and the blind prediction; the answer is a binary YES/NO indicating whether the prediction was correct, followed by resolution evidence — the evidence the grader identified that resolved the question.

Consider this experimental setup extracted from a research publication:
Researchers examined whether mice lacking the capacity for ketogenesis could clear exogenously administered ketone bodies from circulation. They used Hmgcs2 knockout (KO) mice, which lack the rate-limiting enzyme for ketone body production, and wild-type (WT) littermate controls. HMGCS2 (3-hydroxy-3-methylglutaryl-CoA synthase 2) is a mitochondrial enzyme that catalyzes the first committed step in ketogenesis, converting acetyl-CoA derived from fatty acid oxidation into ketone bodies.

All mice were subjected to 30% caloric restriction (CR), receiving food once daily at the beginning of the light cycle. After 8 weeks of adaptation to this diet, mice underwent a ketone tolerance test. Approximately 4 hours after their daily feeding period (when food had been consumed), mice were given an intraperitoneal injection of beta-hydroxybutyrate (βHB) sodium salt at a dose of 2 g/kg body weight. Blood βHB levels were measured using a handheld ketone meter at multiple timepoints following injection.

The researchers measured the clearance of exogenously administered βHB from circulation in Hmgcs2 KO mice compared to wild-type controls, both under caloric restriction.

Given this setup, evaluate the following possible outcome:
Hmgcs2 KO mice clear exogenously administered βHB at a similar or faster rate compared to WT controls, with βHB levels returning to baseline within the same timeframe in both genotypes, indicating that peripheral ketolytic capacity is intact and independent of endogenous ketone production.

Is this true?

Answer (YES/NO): YES